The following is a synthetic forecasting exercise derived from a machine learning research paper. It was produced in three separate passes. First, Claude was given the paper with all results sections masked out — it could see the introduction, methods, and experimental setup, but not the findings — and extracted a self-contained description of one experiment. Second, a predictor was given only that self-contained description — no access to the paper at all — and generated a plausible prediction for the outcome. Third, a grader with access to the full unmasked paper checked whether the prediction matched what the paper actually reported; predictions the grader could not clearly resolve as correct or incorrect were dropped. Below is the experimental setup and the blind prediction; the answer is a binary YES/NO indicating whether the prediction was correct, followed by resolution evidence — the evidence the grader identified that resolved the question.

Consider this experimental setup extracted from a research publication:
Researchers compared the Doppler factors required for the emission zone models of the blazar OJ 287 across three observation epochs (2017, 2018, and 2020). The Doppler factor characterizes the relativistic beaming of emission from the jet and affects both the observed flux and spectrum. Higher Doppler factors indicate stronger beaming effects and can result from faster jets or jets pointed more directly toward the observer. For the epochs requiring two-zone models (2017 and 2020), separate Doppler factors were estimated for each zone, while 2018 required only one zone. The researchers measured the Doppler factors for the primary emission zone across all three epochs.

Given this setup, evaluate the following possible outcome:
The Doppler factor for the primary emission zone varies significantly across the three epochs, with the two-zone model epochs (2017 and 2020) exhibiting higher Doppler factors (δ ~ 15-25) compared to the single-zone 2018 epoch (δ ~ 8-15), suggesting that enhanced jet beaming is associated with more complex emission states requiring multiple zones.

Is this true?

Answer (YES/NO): NO